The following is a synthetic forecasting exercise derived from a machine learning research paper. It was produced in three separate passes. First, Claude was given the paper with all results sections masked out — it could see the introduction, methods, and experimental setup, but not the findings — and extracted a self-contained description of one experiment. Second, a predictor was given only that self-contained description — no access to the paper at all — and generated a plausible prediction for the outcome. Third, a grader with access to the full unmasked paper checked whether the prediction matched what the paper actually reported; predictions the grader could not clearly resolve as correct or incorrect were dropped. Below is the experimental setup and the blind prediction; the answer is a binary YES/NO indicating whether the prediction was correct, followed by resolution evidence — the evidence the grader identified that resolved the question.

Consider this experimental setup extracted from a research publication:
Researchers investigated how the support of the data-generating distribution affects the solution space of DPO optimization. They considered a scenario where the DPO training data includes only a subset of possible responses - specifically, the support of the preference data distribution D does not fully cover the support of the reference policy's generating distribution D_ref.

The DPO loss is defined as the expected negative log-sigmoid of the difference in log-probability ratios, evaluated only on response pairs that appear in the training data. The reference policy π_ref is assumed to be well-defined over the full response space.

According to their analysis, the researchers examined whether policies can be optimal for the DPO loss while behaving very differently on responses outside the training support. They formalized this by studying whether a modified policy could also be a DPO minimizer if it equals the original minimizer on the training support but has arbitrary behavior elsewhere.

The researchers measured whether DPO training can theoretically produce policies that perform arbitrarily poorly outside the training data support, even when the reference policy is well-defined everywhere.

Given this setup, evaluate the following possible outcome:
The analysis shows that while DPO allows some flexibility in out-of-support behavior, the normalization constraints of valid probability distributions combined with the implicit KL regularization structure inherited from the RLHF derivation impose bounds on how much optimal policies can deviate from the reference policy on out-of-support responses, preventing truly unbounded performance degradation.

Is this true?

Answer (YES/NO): NO